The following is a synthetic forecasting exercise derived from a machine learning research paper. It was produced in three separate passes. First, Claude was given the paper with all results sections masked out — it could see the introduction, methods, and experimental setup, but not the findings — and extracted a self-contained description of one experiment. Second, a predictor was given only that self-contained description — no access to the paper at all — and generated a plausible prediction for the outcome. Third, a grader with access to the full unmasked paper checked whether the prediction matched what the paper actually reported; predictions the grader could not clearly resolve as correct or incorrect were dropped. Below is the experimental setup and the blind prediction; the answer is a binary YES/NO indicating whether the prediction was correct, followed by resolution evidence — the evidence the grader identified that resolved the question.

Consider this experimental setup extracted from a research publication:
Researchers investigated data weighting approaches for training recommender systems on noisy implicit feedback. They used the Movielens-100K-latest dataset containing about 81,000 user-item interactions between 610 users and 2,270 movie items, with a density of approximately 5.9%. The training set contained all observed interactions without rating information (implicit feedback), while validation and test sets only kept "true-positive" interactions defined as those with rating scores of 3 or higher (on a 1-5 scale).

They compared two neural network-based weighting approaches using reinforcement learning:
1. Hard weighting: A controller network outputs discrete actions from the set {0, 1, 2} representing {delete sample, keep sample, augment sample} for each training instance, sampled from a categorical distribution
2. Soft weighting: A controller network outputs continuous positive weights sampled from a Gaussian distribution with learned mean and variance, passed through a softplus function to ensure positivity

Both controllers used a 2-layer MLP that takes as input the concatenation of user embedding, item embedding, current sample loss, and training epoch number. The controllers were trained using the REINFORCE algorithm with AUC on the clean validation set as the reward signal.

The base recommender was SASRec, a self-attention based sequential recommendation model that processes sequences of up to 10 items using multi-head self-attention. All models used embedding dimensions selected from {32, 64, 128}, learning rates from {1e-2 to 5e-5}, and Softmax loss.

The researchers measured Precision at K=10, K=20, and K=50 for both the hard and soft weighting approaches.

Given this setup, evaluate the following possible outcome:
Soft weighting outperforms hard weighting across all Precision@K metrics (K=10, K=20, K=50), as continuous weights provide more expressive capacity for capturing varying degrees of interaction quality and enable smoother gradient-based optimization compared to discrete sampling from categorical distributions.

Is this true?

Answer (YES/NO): YES